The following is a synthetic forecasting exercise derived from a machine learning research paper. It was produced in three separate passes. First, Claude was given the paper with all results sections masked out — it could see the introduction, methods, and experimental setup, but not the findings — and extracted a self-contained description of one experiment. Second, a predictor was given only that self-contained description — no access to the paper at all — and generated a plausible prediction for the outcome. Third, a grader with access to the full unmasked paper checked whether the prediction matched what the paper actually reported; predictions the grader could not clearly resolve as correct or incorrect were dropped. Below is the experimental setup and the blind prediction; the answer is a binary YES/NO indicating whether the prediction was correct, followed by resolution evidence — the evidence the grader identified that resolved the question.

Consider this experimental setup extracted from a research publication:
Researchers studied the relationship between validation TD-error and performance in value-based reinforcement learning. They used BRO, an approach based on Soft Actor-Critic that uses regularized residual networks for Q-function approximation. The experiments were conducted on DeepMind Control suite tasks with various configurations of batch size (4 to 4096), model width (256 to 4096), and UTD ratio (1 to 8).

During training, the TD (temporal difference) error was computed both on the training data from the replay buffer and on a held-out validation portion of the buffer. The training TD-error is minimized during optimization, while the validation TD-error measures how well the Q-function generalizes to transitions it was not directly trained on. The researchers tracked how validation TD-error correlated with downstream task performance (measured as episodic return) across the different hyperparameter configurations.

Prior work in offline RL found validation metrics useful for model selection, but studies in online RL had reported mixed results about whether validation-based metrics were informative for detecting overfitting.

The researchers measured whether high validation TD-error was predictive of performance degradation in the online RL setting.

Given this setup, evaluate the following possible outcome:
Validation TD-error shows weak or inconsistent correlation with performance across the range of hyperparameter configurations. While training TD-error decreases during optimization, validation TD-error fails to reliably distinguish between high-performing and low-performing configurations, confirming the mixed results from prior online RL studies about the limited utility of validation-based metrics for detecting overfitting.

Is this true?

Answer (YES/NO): NO